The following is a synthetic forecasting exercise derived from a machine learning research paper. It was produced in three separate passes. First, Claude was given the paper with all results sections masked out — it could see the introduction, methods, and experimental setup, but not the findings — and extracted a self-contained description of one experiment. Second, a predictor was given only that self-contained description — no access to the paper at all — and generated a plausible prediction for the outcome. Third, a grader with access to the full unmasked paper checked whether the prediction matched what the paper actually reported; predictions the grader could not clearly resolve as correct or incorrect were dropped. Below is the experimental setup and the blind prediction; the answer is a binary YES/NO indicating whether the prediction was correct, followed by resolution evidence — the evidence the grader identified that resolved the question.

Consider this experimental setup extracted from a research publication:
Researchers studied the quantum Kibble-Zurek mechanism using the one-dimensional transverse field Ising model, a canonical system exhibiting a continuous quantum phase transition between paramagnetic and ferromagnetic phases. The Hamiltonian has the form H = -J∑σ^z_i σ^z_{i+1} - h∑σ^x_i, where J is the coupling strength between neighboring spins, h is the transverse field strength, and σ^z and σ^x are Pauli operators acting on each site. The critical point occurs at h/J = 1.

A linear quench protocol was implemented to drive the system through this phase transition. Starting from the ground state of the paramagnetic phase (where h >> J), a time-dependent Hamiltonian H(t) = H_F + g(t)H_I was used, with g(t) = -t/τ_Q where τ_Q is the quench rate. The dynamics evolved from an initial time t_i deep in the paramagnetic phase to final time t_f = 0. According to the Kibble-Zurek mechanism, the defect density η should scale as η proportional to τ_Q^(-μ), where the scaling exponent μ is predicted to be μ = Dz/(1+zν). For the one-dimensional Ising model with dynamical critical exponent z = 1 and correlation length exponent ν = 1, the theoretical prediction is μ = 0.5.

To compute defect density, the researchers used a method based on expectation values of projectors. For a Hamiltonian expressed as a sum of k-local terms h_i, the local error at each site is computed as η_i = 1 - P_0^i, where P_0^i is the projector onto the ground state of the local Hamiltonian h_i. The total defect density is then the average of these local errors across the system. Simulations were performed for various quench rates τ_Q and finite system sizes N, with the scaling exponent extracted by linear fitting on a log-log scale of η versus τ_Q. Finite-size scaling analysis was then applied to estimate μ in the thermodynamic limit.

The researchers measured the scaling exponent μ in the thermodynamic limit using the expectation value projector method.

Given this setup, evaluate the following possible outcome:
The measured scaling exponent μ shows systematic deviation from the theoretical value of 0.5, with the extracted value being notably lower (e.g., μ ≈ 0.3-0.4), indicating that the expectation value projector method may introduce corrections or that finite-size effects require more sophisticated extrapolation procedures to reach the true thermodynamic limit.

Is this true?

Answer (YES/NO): NO